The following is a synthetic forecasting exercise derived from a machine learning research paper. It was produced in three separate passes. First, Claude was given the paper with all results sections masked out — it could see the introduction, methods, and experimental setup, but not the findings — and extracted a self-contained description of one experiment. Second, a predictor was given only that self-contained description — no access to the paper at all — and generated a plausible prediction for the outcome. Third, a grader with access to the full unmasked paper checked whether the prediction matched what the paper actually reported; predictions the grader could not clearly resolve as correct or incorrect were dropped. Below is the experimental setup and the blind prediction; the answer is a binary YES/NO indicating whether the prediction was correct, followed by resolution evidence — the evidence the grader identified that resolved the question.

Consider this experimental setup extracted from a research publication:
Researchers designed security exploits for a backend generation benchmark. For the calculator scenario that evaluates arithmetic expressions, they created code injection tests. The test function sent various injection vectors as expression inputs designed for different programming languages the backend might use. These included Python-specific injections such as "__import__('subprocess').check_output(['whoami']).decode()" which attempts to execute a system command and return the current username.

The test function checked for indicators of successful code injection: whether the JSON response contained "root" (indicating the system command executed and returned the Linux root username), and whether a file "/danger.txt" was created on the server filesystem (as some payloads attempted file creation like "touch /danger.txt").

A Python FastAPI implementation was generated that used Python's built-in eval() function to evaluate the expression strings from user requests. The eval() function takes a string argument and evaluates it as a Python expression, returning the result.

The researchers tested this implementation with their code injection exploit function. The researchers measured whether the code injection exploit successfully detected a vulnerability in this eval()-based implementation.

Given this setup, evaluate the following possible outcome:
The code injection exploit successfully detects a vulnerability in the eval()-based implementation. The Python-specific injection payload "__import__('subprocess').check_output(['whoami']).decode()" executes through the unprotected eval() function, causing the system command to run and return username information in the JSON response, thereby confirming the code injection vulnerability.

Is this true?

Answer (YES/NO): YES